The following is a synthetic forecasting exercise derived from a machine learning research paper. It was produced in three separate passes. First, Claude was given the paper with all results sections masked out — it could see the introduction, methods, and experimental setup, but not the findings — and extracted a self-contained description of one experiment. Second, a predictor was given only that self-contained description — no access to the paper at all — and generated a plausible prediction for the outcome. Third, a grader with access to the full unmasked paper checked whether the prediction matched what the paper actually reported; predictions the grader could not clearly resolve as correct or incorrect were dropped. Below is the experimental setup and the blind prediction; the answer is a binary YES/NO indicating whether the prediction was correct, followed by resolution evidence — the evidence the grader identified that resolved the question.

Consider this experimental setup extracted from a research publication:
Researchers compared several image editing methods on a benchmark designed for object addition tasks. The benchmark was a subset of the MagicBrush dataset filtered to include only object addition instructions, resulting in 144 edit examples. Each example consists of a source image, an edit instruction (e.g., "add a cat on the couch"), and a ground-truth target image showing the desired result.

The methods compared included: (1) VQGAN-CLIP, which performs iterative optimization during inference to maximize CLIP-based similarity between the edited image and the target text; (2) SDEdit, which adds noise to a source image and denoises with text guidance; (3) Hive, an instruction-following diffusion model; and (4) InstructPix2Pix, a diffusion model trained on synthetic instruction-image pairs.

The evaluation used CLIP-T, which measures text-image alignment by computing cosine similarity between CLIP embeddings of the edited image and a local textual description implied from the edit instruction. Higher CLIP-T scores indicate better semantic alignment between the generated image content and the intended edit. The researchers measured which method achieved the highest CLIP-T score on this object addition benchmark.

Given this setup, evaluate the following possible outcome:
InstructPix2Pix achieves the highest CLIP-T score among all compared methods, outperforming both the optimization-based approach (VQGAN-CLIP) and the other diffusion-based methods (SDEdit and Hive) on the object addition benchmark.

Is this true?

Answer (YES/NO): NO